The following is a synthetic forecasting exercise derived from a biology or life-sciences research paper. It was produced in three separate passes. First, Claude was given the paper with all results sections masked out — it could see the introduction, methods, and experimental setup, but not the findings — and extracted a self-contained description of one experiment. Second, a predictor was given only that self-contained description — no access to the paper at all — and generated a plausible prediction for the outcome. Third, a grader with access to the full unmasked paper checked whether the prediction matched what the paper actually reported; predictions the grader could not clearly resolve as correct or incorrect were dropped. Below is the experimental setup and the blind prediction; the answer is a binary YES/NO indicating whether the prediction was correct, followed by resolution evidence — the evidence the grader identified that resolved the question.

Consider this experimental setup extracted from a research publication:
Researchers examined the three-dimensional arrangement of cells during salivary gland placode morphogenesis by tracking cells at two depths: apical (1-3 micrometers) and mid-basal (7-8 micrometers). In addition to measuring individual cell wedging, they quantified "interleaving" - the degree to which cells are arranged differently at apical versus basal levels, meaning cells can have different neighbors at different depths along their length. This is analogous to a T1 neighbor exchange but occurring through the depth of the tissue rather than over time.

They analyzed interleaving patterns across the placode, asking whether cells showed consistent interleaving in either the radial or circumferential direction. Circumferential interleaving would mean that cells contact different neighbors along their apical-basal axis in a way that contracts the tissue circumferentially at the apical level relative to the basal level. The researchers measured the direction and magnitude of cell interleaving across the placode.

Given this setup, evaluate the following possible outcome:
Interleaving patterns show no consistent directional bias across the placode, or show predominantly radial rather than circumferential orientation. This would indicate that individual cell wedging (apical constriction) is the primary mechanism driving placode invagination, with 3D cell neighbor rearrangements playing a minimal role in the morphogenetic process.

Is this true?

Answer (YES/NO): NO